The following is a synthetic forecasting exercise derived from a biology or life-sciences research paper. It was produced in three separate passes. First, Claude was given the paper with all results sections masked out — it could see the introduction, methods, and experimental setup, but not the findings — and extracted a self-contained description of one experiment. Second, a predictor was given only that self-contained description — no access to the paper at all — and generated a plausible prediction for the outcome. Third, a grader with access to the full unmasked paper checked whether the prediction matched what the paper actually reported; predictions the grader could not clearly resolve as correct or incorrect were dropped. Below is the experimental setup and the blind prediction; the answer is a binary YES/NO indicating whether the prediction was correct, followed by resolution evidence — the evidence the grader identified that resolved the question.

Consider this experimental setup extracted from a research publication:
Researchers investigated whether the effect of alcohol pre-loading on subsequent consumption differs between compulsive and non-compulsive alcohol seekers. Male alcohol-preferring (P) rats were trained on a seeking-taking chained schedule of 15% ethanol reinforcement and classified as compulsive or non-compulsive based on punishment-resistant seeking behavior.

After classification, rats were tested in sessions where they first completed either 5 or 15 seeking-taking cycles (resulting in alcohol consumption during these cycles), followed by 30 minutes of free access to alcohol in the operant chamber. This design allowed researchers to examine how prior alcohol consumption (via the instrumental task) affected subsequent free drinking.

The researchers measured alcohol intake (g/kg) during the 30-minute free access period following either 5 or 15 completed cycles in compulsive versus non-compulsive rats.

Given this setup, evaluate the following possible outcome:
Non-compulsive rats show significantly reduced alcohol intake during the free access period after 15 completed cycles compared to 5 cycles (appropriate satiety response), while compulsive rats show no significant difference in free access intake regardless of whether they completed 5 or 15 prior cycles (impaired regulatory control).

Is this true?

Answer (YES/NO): YES